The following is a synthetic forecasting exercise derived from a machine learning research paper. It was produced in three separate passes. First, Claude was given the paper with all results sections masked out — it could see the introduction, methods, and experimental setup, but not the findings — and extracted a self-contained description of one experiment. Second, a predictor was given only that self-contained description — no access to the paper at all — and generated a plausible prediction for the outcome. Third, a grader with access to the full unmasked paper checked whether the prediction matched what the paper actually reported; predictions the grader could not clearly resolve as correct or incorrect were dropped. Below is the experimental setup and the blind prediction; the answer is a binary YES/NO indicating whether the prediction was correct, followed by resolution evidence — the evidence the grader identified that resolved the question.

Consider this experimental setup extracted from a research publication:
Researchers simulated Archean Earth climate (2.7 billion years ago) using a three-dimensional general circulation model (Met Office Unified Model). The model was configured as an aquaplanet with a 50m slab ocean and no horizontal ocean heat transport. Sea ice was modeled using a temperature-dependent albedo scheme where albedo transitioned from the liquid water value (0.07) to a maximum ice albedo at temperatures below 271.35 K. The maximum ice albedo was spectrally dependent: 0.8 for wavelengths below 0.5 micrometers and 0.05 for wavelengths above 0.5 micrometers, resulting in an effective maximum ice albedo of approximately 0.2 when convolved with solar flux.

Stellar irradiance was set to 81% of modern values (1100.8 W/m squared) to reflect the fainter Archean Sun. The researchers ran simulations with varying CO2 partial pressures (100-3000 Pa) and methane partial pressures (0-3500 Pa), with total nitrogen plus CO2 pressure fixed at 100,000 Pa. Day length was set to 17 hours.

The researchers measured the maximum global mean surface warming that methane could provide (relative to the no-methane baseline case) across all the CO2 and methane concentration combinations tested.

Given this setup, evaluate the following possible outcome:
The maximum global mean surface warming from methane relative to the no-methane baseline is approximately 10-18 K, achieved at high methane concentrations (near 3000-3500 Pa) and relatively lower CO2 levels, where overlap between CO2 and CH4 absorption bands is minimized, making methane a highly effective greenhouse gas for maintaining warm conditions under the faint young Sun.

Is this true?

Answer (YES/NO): NO